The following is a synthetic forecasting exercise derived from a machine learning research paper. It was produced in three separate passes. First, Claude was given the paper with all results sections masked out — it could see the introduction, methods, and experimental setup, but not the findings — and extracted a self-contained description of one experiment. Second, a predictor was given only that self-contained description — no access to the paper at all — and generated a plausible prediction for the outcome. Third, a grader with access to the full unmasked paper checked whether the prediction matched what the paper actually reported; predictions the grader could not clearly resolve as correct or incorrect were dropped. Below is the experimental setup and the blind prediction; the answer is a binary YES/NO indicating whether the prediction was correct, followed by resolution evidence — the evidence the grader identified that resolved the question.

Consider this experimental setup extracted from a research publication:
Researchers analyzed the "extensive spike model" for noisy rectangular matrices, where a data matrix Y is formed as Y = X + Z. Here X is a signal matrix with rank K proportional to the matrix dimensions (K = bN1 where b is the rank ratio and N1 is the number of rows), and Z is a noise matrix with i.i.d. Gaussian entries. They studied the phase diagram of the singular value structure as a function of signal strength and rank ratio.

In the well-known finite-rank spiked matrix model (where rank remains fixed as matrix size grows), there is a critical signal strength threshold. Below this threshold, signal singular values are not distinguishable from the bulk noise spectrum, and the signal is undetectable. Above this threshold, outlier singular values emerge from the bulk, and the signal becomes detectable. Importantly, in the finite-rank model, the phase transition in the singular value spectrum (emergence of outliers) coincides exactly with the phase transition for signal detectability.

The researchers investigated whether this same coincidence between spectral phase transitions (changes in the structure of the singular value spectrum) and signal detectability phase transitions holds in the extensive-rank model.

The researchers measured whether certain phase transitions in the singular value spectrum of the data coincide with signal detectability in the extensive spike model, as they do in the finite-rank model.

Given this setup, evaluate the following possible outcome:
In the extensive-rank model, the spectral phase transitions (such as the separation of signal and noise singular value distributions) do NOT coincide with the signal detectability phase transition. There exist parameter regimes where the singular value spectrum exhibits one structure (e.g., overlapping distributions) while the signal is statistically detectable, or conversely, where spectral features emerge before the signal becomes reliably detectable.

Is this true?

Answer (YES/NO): YES